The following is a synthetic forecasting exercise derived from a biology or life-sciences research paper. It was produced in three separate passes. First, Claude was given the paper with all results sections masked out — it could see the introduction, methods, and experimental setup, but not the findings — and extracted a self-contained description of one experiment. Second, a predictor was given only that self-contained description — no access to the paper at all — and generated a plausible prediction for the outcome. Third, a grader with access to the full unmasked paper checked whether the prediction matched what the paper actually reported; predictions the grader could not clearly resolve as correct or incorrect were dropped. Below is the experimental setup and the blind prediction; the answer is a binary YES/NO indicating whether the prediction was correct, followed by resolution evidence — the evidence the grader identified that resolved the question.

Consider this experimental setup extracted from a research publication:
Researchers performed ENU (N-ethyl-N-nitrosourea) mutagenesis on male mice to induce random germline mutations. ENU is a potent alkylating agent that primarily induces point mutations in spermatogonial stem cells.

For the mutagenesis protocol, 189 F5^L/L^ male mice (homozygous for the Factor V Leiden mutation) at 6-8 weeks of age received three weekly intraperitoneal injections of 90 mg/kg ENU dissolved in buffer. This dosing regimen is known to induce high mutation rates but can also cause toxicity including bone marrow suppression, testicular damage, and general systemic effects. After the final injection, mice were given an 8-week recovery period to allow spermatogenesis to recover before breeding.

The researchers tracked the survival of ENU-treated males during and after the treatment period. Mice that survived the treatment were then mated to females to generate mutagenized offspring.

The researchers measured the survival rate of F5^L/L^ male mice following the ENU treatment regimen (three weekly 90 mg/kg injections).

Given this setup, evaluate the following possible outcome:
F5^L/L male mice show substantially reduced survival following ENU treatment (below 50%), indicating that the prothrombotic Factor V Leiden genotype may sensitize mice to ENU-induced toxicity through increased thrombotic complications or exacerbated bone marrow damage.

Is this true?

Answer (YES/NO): NO